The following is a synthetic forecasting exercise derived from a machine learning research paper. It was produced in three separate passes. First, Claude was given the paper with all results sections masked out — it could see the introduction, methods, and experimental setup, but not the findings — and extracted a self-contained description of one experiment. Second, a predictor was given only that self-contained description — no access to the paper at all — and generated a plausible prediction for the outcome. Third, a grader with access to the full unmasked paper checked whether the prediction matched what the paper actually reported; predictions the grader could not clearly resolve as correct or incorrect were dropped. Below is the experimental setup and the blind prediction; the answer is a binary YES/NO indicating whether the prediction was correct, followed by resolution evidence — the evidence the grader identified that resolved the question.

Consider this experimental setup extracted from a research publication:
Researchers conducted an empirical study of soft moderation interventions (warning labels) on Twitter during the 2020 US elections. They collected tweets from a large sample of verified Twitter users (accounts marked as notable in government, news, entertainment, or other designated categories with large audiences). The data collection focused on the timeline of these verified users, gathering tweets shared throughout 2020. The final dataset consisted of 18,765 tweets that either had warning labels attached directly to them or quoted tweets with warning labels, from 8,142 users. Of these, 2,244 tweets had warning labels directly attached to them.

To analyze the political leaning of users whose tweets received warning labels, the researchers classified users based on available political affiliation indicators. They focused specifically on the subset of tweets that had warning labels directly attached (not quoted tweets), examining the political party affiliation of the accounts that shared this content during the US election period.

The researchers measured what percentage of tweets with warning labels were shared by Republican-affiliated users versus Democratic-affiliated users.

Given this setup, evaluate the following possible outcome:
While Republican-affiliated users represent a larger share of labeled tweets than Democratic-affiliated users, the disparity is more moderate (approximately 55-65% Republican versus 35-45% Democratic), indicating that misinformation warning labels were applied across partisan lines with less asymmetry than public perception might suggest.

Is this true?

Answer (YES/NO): NO